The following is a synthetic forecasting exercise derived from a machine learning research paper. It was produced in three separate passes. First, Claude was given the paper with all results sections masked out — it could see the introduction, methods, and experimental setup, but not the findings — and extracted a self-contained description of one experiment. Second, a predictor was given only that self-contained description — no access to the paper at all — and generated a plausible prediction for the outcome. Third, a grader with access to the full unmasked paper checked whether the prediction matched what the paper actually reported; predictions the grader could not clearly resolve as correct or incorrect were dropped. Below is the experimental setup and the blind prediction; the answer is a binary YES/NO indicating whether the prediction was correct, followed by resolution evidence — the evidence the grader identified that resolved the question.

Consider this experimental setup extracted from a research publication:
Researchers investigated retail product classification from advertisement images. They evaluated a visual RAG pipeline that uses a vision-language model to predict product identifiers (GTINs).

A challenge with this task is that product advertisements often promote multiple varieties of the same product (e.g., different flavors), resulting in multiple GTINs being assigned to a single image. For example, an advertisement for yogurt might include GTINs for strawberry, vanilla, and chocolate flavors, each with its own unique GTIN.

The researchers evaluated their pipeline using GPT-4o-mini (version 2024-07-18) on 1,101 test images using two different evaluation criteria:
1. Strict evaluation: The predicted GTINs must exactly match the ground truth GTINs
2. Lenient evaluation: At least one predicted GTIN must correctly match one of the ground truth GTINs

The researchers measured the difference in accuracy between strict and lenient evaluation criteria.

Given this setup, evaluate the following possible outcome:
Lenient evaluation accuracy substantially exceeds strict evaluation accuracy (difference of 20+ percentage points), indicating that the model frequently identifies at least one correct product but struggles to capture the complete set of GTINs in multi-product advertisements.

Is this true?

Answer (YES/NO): NO